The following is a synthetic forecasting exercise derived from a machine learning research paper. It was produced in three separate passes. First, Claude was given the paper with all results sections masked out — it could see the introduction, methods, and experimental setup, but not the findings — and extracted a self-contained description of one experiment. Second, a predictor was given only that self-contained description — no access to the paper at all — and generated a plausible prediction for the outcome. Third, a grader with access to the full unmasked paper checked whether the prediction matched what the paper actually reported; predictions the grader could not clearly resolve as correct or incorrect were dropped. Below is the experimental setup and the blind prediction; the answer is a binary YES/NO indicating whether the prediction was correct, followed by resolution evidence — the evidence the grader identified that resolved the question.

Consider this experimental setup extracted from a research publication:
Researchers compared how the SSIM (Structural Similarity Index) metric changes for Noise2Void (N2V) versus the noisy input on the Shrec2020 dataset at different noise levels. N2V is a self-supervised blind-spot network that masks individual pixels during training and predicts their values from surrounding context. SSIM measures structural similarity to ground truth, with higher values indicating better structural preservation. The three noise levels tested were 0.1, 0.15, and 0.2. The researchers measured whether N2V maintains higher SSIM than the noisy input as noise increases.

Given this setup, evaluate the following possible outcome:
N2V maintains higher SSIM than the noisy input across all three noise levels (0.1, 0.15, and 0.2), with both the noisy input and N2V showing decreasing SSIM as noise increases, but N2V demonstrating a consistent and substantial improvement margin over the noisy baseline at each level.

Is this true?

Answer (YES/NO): NO